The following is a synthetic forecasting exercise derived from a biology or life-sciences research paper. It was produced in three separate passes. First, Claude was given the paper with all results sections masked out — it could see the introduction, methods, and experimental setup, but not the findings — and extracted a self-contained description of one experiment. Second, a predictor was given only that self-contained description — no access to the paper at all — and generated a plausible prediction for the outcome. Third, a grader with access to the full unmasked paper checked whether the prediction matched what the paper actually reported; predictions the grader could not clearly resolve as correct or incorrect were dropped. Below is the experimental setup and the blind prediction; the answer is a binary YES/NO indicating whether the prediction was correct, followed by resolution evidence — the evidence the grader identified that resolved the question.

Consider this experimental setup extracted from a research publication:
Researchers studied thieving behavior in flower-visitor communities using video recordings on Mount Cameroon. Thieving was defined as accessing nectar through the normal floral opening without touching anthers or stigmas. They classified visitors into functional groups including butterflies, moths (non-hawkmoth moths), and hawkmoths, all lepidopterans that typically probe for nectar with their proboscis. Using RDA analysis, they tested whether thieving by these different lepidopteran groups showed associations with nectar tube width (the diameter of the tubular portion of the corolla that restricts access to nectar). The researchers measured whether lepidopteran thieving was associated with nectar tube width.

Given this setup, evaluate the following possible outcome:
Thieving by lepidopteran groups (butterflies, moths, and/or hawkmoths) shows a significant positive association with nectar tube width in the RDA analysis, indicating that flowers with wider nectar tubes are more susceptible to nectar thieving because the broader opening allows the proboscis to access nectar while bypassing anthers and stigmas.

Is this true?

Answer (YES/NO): NO